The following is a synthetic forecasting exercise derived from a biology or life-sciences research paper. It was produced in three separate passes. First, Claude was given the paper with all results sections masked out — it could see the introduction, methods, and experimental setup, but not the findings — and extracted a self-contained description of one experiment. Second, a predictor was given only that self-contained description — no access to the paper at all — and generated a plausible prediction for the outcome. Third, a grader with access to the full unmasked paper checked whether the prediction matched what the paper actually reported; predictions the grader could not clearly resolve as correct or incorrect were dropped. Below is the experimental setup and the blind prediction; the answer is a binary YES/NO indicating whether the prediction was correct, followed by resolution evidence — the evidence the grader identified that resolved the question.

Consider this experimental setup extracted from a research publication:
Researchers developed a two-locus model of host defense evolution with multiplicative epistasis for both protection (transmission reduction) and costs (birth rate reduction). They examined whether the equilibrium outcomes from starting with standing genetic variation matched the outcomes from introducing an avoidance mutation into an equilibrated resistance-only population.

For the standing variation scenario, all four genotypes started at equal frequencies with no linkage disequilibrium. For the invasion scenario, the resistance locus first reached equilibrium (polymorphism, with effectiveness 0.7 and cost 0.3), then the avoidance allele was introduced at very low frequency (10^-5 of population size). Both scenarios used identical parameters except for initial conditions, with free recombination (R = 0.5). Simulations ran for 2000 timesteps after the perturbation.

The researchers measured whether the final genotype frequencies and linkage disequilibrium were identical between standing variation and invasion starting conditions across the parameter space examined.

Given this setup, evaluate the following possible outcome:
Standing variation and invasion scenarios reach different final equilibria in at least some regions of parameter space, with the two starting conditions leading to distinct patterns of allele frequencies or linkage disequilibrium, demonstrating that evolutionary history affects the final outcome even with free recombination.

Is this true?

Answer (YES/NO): YES